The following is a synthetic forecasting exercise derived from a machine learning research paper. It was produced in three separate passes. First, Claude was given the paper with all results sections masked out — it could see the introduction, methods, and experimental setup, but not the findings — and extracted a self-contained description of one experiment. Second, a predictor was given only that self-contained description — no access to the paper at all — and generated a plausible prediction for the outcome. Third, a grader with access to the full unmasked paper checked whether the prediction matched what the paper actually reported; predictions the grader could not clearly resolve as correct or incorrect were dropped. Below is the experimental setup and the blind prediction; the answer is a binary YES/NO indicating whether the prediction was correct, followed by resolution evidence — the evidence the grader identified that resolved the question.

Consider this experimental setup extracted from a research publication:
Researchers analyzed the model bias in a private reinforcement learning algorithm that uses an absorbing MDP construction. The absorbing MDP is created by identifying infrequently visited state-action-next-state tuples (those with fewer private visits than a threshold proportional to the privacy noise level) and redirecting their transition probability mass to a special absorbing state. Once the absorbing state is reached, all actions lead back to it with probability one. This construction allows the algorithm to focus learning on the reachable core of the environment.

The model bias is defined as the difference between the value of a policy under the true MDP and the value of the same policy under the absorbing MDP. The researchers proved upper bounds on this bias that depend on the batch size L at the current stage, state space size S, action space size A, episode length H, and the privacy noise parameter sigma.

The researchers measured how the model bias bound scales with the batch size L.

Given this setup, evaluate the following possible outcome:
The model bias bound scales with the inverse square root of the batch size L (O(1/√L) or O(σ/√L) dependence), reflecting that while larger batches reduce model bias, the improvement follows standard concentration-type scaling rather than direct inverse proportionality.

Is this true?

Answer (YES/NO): NO